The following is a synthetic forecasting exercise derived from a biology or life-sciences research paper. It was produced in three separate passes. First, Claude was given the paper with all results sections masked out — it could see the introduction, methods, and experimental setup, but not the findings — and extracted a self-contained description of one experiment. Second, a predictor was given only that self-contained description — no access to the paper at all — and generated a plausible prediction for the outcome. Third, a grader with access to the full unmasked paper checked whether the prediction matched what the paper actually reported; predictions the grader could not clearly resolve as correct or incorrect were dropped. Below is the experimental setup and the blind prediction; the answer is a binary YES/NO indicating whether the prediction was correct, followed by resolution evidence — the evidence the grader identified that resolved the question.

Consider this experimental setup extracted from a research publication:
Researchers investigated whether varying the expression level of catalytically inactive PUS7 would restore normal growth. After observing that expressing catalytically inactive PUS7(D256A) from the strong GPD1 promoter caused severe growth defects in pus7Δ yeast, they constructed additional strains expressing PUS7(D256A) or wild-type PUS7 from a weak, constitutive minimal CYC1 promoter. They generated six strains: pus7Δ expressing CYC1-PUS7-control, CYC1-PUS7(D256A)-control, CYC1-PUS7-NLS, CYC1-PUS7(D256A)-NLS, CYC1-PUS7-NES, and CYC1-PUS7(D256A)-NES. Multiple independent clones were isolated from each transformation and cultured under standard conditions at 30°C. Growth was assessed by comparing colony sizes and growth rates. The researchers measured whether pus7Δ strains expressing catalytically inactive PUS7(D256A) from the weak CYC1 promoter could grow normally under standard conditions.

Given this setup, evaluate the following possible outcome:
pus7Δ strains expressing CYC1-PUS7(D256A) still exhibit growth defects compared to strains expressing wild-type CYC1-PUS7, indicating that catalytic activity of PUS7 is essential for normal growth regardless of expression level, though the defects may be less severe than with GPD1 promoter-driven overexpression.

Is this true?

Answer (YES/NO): NO